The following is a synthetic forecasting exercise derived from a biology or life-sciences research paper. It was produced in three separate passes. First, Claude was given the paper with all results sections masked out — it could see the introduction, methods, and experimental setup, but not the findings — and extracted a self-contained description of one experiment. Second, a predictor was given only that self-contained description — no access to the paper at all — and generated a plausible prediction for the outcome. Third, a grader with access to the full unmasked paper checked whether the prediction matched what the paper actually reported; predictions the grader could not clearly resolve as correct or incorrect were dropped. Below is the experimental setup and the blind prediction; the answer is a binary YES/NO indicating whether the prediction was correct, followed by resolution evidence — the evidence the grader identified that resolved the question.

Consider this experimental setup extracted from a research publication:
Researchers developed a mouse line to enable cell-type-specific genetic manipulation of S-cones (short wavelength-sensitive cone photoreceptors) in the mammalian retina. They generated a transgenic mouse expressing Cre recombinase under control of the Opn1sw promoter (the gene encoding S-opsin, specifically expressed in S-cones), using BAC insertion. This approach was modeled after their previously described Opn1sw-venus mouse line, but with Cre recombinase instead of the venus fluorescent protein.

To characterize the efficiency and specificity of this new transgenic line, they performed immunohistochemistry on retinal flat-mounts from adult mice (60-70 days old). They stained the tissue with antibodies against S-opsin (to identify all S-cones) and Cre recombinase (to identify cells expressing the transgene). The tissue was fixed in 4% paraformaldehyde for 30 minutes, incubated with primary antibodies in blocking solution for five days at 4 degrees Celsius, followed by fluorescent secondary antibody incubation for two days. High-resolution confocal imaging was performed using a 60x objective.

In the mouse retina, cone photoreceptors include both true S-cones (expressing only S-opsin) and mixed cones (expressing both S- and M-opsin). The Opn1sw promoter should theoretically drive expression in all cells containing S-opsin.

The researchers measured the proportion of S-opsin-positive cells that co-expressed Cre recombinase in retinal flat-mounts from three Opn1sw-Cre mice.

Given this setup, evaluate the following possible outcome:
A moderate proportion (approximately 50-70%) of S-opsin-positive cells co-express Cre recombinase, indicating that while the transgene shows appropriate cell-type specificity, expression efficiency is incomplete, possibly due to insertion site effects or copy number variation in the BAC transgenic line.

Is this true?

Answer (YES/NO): NO